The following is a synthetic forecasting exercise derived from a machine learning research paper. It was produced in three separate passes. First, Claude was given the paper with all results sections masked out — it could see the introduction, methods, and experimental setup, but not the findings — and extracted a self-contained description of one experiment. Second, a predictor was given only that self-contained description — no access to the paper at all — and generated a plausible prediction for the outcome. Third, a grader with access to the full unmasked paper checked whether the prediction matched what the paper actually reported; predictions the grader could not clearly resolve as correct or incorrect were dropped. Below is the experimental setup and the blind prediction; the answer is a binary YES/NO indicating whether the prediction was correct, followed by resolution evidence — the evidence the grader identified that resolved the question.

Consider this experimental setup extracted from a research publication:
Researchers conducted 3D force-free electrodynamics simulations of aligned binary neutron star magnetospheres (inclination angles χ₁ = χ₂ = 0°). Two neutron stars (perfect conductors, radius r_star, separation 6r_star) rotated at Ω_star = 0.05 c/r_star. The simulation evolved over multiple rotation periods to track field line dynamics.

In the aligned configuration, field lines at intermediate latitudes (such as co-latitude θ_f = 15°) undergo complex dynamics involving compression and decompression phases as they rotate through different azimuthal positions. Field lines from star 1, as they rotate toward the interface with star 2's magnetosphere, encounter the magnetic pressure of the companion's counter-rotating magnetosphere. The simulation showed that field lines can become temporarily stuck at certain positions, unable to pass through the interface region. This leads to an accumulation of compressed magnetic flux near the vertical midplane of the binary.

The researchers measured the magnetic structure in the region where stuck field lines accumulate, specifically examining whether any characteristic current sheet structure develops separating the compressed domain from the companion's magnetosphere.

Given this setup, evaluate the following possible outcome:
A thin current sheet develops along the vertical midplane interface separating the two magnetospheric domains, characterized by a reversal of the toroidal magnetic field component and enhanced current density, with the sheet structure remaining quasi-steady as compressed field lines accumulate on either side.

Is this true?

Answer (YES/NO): NO